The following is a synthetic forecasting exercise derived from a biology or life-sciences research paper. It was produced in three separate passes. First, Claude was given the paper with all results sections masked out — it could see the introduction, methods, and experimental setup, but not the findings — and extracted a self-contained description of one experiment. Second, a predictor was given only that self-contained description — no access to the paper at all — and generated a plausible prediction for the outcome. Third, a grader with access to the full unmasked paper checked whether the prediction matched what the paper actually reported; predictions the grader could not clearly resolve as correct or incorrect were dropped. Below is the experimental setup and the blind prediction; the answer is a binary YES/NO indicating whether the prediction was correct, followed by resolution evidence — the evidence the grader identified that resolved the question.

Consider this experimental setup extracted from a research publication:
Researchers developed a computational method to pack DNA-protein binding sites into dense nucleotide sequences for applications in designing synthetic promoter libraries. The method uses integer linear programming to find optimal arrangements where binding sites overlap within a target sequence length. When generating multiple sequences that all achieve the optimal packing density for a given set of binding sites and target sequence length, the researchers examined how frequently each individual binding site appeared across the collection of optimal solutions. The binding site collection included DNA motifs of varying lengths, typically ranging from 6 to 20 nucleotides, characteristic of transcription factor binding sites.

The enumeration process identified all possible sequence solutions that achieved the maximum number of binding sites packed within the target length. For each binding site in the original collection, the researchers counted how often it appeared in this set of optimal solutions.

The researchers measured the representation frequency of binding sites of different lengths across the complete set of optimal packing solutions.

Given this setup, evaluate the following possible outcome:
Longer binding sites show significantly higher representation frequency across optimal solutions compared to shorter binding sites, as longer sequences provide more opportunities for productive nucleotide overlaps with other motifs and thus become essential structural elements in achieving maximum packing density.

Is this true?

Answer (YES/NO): NO